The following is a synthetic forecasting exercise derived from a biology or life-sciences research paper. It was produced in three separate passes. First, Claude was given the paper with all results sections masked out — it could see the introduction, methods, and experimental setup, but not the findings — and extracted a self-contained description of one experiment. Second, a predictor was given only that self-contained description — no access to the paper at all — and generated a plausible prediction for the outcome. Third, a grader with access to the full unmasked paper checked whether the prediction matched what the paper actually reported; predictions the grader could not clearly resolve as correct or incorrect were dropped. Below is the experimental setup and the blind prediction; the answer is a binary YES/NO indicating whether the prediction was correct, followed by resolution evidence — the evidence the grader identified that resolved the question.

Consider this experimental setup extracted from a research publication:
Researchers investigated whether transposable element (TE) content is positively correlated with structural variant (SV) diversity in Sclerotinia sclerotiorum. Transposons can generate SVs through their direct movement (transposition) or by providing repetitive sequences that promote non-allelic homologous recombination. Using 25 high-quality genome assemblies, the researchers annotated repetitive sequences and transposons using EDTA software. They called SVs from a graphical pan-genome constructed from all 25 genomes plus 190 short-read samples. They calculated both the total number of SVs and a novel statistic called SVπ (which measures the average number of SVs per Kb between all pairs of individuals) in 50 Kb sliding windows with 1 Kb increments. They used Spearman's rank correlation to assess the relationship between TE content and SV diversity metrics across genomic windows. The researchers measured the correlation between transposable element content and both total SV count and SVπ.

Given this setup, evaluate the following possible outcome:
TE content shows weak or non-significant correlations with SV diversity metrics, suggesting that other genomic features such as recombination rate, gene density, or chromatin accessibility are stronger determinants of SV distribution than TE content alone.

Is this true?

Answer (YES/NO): NO